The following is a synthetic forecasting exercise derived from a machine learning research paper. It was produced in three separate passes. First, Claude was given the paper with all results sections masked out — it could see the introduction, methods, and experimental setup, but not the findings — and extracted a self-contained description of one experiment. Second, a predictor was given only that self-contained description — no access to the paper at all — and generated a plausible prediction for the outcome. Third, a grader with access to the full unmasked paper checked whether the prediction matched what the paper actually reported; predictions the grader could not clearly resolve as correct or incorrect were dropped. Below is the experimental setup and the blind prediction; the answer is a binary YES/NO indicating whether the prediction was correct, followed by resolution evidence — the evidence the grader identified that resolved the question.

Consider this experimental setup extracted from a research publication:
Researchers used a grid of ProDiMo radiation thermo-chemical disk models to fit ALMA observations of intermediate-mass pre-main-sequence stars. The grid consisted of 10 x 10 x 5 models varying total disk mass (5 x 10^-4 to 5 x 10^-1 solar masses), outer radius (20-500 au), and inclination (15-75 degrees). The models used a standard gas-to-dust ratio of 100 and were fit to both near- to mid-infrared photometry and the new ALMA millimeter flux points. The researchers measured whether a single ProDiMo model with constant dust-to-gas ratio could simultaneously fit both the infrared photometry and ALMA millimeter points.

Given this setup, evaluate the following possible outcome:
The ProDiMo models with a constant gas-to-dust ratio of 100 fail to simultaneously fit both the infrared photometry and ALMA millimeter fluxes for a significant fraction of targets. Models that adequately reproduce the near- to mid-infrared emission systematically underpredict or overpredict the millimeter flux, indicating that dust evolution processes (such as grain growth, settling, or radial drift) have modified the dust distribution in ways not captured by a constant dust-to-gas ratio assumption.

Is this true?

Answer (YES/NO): YES